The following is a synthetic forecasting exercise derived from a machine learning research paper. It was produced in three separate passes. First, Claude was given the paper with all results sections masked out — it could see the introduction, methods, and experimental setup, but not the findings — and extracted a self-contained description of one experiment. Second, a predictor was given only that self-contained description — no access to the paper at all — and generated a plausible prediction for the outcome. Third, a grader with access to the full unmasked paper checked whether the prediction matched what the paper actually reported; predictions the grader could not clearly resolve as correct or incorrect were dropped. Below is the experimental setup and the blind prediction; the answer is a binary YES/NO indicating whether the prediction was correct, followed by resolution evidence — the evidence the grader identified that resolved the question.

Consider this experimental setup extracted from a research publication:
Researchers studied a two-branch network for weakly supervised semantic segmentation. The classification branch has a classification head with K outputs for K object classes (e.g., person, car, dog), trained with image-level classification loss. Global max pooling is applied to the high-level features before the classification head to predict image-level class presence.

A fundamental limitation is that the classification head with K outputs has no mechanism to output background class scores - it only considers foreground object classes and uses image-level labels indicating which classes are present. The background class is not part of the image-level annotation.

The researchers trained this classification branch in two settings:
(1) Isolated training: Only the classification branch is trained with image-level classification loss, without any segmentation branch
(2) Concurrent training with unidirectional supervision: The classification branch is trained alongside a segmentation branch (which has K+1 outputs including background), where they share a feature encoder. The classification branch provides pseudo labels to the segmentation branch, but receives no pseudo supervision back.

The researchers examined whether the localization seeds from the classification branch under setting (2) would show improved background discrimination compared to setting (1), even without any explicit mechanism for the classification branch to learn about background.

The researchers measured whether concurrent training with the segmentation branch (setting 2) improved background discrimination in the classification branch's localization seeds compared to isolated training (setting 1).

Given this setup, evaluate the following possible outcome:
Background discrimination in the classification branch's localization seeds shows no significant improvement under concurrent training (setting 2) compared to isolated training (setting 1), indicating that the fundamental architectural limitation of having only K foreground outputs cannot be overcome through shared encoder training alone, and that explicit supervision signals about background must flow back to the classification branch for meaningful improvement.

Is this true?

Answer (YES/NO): YES